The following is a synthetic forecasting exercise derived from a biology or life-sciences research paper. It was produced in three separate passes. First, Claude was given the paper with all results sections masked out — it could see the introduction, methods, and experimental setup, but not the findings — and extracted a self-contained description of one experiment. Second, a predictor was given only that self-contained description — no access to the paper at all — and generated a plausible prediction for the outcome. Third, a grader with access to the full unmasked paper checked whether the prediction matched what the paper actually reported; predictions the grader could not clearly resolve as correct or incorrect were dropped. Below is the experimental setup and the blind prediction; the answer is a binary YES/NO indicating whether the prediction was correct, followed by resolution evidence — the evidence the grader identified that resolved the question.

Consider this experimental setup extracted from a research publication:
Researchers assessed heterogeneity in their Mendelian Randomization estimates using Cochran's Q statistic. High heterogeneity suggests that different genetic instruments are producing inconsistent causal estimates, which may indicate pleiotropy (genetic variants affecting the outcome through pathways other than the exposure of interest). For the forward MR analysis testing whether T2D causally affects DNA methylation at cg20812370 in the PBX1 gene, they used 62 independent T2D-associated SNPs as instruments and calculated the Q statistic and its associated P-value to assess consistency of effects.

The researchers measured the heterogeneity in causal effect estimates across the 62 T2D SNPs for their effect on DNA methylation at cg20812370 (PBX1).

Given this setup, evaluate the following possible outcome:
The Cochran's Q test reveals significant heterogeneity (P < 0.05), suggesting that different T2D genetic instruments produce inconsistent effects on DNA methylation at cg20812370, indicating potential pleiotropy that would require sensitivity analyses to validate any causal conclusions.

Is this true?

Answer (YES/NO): NO